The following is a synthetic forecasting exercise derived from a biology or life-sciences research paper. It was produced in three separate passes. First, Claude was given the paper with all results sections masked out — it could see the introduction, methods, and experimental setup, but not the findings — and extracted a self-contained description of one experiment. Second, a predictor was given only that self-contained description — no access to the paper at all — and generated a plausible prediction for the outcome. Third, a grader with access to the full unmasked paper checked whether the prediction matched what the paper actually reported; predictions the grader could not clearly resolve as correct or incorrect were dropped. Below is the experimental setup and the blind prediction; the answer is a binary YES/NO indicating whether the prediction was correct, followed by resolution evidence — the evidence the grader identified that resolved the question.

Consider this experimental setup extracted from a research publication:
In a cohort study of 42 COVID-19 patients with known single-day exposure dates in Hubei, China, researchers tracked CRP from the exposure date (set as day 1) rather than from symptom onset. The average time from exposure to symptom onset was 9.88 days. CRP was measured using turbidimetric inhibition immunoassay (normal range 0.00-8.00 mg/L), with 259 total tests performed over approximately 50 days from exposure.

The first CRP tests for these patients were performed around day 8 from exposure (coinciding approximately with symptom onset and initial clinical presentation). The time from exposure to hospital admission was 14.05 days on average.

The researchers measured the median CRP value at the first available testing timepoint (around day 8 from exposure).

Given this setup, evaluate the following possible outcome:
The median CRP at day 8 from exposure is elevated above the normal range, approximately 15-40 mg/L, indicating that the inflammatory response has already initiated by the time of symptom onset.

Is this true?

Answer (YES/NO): YES